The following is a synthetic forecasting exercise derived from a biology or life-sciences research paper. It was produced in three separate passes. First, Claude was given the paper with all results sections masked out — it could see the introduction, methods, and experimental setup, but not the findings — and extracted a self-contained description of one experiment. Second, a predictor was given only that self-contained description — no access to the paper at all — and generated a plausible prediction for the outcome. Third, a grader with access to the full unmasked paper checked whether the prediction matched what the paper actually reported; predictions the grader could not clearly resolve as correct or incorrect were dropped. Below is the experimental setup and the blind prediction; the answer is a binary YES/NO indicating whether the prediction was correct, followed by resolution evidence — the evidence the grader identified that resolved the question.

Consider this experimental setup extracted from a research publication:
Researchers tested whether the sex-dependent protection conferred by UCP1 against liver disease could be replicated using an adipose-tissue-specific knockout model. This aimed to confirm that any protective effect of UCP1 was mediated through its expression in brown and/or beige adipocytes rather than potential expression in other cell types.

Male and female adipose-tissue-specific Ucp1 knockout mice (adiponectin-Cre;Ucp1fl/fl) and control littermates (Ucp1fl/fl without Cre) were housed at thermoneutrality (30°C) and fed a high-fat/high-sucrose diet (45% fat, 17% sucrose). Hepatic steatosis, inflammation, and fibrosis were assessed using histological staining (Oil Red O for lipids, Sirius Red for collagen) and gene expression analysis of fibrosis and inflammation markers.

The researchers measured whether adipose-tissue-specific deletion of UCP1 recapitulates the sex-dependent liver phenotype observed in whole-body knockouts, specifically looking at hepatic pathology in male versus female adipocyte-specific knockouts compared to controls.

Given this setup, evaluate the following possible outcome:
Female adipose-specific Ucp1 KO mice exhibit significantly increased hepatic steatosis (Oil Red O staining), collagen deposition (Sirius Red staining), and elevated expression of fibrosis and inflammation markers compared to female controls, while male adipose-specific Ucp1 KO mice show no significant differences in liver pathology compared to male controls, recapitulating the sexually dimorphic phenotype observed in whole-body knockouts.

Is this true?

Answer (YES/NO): NO